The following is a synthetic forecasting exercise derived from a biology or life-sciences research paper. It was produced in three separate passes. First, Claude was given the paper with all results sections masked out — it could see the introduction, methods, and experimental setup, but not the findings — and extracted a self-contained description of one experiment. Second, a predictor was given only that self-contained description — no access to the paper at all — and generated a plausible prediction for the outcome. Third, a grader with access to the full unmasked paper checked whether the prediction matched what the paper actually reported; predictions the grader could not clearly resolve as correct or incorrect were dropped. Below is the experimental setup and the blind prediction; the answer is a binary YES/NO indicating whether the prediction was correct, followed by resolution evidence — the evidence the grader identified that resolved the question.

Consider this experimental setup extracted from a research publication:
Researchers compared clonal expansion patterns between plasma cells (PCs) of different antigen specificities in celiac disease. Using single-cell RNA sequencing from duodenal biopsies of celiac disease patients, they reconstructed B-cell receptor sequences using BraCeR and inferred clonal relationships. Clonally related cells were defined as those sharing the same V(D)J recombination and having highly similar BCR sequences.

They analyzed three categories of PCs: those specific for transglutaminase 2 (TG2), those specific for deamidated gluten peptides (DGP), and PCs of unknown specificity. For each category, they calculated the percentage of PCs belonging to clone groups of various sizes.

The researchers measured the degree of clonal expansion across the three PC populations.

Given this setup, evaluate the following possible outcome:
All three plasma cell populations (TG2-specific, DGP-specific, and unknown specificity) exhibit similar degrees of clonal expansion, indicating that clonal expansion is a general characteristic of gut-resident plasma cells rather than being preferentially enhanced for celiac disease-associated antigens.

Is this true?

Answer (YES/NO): NO